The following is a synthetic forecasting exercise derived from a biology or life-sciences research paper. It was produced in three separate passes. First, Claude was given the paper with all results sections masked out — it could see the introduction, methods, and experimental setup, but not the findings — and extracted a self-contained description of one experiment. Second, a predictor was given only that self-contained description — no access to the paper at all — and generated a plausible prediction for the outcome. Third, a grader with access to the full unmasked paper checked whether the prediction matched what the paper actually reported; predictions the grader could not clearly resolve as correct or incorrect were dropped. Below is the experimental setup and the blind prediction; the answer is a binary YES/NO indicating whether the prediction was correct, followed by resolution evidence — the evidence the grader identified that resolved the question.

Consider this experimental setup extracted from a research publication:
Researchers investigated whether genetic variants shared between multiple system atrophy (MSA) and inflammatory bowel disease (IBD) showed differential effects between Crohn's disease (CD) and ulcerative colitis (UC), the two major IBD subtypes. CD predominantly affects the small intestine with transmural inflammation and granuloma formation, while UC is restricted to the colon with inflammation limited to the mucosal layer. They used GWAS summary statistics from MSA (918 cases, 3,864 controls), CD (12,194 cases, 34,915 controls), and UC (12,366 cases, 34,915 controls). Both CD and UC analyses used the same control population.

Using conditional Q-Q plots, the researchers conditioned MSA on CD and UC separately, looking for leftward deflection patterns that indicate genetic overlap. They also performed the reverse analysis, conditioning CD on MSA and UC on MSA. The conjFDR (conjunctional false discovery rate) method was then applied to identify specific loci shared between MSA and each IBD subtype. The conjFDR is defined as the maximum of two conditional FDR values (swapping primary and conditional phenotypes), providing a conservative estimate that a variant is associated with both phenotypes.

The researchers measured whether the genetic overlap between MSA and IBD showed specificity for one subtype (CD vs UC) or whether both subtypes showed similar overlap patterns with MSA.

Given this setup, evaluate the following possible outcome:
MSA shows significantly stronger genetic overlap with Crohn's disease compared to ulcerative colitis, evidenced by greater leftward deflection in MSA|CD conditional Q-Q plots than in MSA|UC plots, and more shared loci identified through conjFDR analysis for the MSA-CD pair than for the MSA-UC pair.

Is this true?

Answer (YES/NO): YES